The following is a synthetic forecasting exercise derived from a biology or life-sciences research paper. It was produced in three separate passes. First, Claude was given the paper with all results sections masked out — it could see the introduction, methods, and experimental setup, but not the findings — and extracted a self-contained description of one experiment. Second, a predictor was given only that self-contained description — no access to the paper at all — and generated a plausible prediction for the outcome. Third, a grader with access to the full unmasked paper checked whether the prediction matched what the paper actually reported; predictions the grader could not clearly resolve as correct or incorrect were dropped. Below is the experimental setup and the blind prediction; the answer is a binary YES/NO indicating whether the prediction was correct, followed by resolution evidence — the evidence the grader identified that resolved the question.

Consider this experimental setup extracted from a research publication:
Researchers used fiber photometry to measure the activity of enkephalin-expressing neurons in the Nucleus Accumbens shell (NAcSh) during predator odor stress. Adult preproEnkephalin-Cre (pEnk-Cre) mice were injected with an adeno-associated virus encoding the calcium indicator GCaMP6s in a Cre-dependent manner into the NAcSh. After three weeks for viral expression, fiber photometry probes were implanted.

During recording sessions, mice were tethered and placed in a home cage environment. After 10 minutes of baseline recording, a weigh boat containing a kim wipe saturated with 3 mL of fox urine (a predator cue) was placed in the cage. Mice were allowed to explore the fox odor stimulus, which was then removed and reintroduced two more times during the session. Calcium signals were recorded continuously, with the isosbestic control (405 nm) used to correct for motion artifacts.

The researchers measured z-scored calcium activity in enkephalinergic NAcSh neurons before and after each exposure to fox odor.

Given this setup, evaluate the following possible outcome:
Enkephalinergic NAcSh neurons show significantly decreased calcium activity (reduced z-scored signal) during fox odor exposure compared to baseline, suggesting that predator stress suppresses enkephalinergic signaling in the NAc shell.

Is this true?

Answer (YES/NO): NO